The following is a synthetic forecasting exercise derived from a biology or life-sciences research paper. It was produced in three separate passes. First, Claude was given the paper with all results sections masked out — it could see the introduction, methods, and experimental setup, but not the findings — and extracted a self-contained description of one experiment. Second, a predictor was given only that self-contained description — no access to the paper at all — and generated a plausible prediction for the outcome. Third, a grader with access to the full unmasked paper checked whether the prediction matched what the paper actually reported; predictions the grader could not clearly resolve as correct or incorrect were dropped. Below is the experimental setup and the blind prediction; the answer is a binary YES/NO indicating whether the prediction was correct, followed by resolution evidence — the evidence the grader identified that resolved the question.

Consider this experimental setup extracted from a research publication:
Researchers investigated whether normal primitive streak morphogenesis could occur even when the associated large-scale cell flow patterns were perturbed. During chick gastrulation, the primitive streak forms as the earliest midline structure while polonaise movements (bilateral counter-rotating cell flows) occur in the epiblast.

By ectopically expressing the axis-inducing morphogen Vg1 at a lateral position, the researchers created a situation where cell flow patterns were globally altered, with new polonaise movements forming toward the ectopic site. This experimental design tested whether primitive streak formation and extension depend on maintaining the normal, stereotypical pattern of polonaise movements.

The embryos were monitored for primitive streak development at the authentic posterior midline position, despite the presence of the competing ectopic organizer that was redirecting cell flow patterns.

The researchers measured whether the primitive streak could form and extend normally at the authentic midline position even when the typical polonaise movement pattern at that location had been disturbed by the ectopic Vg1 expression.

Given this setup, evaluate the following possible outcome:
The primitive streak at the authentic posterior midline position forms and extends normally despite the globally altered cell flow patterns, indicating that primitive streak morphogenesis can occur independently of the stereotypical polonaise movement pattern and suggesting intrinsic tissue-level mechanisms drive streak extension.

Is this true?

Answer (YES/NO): YES